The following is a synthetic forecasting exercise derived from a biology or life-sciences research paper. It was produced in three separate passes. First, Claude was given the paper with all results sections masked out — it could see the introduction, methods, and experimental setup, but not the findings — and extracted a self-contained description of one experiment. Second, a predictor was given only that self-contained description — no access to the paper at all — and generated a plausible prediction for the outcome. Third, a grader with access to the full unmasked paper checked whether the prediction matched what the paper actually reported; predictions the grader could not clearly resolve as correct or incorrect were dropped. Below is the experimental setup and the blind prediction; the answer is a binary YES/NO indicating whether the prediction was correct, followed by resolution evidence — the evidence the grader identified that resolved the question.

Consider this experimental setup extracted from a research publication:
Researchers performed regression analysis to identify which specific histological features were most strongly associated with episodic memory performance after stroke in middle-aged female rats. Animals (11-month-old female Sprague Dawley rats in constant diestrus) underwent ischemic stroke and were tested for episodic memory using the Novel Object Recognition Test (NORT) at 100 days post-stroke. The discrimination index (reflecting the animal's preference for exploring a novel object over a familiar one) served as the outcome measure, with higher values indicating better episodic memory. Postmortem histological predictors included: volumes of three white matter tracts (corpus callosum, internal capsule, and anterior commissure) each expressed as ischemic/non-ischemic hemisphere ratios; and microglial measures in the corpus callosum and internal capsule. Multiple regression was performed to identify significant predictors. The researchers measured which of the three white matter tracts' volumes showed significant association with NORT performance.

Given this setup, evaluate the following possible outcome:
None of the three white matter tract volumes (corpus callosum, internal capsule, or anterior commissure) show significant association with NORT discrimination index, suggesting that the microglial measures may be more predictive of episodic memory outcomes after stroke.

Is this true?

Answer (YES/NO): NO